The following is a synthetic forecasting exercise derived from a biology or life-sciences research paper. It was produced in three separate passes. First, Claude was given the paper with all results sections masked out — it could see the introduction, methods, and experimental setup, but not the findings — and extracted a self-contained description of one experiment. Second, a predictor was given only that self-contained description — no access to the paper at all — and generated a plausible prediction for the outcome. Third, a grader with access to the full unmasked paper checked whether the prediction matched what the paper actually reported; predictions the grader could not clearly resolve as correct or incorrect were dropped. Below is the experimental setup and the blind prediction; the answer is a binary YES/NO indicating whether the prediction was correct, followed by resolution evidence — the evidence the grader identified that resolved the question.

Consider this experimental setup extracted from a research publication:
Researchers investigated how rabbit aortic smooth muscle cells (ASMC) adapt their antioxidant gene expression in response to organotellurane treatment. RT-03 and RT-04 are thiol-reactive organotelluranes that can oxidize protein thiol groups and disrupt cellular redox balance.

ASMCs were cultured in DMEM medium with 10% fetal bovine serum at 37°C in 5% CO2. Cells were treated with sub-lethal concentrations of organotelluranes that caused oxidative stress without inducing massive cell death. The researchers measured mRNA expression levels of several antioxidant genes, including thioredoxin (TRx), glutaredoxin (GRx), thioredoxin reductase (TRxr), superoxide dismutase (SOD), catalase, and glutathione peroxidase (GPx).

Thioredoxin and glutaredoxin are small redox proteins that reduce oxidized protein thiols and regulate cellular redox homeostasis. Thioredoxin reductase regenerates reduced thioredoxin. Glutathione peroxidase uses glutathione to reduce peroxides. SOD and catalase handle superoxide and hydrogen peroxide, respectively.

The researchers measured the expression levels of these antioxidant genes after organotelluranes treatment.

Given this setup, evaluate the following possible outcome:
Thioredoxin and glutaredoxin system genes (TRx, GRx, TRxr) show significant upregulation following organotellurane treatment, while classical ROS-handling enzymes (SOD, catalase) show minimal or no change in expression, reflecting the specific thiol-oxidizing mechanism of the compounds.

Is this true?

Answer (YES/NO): NO